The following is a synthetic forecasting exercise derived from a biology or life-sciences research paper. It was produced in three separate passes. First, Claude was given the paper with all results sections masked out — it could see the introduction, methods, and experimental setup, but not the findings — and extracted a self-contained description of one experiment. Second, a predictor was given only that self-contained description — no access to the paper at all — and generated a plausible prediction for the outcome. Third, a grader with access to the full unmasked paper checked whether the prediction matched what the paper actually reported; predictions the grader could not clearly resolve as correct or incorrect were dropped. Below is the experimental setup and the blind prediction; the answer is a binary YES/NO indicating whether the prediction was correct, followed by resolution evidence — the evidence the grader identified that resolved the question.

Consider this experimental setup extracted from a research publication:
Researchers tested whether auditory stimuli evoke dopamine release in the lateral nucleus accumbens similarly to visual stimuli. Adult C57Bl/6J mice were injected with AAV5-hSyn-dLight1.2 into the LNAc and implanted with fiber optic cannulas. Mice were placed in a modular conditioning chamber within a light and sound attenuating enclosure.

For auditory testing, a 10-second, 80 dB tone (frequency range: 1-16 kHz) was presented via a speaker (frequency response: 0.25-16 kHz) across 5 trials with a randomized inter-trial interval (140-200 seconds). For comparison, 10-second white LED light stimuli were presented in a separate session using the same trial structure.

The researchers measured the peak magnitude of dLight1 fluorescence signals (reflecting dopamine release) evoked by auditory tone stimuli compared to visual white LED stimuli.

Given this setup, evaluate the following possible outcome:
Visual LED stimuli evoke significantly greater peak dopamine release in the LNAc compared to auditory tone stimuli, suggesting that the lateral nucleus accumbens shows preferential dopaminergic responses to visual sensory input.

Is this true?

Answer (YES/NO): YES